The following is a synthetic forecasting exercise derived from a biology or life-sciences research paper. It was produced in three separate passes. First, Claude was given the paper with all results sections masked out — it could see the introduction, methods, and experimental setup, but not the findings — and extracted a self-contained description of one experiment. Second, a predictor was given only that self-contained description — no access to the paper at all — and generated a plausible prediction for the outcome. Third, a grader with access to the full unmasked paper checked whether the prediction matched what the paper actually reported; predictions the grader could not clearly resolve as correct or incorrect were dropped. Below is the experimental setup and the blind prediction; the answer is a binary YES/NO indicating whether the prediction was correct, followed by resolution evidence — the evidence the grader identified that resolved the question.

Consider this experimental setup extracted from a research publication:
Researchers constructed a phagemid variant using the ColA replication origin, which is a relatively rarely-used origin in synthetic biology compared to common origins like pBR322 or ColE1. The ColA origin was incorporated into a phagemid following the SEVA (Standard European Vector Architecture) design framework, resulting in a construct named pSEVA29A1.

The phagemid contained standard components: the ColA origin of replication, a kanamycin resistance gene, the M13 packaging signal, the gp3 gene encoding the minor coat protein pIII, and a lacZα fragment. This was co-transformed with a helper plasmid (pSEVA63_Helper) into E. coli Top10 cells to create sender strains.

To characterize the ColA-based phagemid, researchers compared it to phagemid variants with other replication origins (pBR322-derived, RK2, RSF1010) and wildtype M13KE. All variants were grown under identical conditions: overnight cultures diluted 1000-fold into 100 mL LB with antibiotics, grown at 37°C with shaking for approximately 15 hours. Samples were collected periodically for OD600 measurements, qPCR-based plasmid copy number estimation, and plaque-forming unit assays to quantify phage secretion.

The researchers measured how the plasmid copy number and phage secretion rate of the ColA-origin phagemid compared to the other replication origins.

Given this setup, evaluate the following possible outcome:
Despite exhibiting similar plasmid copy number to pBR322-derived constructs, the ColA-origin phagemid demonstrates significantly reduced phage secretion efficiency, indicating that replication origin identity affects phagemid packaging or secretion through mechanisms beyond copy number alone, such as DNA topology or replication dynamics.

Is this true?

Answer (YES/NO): NO